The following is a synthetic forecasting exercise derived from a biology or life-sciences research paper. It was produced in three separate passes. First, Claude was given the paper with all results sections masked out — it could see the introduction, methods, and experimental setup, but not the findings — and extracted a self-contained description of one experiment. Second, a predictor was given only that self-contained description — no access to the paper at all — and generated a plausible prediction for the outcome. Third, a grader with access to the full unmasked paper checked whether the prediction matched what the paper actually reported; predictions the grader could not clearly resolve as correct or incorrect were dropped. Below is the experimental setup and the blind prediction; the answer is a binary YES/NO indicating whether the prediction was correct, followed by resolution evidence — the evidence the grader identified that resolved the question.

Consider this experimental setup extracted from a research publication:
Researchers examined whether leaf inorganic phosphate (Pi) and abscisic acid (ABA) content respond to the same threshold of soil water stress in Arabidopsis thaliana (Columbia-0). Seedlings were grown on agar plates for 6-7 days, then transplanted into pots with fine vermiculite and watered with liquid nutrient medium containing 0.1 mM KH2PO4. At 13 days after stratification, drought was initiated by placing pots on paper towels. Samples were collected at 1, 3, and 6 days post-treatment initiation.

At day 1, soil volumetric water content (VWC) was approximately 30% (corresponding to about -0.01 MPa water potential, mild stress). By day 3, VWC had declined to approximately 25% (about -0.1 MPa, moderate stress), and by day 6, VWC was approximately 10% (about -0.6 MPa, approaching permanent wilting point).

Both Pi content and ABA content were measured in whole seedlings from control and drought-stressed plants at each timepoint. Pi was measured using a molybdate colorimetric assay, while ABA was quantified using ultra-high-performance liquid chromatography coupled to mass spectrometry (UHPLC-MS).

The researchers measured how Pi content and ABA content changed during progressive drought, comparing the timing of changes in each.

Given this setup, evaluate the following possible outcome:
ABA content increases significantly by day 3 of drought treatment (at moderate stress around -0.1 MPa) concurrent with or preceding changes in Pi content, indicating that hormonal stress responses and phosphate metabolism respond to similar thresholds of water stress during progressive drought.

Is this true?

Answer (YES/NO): NO